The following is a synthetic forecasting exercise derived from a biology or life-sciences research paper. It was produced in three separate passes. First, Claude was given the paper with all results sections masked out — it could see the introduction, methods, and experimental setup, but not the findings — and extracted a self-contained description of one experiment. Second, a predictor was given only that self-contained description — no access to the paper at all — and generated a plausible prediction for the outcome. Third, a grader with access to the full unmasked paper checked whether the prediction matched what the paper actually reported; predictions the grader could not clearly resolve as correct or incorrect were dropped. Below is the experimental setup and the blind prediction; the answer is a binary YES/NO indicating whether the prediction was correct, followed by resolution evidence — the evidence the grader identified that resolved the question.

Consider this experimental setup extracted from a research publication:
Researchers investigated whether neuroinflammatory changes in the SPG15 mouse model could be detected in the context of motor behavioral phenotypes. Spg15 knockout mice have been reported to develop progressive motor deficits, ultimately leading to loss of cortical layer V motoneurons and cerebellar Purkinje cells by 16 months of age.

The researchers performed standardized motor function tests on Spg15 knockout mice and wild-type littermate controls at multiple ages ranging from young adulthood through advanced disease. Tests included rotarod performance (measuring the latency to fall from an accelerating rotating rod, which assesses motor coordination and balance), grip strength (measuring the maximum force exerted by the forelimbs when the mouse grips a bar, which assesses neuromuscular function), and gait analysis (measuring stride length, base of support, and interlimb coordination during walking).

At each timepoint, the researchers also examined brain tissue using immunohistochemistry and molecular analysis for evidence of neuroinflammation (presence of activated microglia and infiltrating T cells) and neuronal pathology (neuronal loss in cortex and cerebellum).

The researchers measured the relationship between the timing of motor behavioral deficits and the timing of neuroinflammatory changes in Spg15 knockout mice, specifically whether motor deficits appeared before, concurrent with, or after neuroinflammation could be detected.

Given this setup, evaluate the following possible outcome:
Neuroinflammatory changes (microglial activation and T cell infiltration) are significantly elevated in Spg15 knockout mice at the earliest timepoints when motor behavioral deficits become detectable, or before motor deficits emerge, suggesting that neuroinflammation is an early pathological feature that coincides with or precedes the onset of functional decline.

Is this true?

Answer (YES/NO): YES